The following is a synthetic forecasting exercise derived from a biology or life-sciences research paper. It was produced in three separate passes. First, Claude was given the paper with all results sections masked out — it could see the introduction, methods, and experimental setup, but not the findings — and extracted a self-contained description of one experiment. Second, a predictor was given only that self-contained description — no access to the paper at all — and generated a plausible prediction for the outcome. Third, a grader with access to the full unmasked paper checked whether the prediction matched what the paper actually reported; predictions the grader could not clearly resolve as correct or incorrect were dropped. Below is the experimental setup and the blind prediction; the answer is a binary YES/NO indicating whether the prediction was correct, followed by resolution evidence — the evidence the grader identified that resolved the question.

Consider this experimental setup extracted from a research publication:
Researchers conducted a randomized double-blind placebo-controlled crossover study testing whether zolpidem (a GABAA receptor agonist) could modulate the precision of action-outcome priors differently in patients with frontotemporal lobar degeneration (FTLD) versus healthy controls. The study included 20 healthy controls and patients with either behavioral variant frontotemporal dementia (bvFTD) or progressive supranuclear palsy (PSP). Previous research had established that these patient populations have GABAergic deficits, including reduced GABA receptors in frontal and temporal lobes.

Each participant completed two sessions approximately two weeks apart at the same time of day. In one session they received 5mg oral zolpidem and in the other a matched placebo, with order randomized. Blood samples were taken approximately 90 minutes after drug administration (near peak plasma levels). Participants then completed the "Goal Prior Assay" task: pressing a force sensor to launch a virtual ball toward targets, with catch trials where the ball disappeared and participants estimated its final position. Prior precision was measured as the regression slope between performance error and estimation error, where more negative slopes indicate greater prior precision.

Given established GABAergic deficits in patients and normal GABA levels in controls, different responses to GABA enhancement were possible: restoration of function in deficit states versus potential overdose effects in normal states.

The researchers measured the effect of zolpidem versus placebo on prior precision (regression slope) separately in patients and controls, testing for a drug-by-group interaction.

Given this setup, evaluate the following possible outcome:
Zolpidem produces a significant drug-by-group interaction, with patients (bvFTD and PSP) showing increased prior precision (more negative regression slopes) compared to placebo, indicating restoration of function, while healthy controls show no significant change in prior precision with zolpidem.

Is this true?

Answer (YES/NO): NO